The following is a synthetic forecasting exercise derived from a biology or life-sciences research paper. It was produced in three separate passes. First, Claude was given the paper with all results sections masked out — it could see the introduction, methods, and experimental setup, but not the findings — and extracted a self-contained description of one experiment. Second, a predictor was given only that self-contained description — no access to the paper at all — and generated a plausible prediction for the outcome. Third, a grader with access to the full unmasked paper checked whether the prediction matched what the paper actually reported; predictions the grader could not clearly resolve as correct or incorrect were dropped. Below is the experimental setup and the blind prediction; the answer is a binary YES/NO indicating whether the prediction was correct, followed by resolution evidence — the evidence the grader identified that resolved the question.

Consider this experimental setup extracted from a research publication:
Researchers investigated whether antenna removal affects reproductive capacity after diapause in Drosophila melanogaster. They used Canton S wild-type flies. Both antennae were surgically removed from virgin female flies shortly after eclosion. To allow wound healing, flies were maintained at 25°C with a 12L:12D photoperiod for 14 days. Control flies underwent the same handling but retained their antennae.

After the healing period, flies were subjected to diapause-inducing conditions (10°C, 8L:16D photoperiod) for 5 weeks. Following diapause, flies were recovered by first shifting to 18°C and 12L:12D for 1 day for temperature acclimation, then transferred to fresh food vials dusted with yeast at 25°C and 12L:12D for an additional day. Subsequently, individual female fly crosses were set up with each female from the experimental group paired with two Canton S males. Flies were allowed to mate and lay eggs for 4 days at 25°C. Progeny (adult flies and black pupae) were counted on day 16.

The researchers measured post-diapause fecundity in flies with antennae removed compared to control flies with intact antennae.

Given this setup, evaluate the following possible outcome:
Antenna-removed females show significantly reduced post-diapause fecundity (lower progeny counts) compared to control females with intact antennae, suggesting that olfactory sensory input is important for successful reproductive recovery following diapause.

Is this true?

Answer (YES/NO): YES